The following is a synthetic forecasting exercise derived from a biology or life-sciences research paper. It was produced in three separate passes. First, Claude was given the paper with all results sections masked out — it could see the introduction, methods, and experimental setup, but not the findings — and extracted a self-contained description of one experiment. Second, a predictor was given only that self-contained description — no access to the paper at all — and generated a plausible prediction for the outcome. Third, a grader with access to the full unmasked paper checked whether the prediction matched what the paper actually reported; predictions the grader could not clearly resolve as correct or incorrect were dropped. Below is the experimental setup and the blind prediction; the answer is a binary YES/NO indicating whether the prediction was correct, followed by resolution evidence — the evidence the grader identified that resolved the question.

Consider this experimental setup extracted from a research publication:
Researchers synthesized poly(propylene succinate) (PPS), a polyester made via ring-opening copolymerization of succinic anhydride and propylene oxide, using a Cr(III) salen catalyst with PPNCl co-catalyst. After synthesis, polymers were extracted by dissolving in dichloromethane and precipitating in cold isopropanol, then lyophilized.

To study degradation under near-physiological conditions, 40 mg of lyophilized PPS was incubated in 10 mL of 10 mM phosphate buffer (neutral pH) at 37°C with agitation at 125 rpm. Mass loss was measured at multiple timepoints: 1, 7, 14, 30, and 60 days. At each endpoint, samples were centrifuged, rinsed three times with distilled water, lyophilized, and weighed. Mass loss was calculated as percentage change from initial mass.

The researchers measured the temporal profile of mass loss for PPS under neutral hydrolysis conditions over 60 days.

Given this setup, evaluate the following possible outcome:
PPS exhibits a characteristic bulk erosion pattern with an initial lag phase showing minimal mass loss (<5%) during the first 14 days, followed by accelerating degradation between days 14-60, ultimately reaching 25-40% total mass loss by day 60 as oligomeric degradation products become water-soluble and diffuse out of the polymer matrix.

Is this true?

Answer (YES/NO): NO